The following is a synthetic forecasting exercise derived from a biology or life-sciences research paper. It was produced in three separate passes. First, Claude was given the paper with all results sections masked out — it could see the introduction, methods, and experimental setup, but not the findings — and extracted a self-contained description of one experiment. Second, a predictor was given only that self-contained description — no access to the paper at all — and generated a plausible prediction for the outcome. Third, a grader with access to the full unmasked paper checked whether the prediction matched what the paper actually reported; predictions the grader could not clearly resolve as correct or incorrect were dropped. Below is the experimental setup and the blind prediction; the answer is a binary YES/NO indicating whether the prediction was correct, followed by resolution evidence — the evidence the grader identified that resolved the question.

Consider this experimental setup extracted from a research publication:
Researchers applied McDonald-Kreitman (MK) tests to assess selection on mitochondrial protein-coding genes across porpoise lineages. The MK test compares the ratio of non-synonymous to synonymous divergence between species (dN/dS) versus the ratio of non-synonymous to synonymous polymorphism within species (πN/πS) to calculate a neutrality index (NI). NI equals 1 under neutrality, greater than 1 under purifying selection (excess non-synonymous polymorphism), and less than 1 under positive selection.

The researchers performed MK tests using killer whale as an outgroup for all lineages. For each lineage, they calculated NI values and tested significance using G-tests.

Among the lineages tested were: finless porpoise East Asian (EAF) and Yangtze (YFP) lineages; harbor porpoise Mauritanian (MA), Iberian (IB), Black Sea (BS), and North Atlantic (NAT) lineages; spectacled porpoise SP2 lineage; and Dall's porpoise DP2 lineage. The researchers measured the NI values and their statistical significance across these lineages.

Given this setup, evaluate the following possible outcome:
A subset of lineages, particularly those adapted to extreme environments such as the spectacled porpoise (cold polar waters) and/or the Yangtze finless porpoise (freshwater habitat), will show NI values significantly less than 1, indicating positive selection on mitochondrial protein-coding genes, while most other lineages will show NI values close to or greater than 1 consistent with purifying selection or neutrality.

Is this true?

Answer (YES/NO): NO